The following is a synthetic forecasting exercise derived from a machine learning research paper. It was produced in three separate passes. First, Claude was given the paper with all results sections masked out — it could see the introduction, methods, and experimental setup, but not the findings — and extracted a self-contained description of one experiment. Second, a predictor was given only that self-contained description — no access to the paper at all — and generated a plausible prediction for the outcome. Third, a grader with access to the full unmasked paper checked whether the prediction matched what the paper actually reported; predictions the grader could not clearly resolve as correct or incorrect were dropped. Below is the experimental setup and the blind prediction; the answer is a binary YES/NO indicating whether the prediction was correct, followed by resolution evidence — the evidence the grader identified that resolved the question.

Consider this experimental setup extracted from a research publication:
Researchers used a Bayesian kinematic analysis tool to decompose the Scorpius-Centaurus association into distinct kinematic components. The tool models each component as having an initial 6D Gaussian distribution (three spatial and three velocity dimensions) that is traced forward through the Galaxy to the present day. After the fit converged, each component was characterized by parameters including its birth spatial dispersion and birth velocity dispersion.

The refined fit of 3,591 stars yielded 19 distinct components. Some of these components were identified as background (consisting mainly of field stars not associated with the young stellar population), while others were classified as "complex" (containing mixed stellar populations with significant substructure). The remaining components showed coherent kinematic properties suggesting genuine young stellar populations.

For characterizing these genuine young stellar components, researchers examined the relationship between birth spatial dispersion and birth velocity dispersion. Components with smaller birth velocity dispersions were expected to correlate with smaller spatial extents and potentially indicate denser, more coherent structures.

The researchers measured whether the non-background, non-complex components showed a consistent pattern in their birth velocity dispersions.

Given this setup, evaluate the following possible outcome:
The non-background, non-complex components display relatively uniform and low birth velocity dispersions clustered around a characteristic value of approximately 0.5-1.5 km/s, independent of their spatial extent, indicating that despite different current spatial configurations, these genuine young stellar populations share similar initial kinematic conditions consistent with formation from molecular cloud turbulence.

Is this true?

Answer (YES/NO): NO